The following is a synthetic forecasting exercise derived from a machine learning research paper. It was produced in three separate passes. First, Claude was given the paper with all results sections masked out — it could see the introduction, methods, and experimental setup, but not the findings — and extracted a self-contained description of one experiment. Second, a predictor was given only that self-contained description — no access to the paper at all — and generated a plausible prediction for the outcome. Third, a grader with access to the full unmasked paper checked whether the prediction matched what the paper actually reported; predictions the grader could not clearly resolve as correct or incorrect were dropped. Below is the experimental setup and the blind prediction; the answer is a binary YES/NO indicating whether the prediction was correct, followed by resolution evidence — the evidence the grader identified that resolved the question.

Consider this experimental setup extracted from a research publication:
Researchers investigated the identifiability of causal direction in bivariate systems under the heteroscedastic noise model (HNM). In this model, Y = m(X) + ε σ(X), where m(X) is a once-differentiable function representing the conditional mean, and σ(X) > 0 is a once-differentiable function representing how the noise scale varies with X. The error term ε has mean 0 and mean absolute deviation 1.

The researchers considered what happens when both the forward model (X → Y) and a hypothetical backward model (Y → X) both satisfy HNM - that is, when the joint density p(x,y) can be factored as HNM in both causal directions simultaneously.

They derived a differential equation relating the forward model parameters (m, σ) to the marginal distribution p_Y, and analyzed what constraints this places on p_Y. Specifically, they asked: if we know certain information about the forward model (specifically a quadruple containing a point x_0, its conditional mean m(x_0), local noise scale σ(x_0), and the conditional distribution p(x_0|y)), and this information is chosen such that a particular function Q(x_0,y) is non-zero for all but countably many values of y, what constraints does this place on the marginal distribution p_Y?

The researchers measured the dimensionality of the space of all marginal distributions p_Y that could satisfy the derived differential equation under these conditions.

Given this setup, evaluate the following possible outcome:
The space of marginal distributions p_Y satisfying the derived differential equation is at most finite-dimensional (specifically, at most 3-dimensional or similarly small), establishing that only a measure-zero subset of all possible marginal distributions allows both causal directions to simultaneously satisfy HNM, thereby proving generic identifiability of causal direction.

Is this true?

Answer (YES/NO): YES